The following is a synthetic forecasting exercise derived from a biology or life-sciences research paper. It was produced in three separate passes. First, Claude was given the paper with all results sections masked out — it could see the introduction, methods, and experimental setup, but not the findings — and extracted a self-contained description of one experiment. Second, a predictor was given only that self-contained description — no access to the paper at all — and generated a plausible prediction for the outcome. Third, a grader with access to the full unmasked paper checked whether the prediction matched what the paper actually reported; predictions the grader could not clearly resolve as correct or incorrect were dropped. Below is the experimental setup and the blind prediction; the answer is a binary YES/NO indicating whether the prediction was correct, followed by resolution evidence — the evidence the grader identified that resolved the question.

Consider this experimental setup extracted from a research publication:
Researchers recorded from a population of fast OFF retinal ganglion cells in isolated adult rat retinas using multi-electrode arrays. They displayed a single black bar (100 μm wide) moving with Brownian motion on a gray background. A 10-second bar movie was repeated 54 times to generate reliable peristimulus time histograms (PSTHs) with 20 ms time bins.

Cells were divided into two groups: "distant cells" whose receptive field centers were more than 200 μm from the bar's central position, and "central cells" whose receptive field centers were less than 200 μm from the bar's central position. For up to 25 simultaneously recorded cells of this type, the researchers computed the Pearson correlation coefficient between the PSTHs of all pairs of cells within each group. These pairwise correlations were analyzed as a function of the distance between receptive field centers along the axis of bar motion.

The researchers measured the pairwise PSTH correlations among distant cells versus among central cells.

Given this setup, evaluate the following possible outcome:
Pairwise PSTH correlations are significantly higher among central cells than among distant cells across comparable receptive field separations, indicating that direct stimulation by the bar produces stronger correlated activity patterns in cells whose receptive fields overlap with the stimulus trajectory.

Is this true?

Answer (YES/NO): NO